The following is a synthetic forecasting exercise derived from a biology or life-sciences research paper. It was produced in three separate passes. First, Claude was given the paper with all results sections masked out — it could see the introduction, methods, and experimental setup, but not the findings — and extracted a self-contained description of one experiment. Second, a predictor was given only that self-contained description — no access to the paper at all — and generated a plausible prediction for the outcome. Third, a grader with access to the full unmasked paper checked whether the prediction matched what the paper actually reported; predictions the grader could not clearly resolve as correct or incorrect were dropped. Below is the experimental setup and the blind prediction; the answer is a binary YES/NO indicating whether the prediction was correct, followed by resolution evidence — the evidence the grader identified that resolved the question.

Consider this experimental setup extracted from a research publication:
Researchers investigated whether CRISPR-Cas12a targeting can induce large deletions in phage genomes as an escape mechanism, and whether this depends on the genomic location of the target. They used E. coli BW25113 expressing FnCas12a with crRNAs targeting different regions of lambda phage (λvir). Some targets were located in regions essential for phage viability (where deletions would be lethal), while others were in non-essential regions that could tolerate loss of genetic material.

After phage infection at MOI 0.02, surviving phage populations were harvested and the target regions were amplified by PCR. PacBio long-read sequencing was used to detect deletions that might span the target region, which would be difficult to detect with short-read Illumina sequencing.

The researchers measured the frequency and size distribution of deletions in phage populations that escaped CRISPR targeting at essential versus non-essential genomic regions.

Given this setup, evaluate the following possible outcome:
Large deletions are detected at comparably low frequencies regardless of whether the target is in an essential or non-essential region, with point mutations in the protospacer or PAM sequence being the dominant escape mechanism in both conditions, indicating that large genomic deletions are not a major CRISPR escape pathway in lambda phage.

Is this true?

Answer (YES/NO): NO